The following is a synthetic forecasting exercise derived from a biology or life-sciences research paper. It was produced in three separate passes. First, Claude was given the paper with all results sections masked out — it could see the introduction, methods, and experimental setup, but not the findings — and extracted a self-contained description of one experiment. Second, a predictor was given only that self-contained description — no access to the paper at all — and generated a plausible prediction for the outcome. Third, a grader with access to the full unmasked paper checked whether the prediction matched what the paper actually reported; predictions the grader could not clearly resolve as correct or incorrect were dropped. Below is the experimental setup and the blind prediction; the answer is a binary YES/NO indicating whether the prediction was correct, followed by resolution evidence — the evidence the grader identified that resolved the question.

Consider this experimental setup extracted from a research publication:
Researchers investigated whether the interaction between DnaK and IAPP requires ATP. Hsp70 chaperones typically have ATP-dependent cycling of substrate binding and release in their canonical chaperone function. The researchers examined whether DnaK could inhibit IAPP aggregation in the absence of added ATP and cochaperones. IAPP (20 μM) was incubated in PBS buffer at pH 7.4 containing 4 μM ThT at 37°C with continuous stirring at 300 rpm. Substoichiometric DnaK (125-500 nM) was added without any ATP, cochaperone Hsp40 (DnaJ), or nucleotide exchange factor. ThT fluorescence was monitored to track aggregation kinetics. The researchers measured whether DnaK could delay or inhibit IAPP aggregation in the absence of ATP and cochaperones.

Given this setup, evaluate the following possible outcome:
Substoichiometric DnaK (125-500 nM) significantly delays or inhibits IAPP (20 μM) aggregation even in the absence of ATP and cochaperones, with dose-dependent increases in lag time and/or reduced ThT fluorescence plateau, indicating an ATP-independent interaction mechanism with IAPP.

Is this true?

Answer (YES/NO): YES